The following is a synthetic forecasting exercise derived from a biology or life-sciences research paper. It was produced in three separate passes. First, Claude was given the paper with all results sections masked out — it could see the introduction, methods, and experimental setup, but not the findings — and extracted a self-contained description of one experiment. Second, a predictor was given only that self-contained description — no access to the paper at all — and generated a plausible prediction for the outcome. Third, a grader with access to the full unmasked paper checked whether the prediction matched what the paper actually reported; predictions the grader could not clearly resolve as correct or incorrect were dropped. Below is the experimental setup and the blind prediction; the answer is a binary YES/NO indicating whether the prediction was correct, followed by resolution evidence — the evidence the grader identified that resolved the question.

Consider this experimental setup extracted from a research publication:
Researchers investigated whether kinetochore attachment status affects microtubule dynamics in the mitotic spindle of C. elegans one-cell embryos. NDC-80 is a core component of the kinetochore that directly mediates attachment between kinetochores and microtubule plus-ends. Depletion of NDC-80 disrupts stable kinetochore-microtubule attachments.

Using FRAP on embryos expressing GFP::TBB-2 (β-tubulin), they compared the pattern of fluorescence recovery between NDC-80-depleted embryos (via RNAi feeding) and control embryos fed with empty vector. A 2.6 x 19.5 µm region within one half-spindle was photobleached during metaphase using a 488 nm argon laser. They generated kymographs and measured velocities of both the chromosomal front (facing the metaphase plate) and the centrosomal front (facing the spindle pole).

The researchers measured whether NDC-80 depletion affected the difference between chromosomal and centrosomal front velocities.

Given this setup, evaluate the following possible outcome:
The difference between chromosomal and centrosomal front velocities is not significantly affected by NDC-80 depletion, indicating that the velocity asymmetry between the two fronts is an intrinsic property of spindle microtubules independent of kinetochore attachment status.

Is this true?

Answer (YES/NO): NO